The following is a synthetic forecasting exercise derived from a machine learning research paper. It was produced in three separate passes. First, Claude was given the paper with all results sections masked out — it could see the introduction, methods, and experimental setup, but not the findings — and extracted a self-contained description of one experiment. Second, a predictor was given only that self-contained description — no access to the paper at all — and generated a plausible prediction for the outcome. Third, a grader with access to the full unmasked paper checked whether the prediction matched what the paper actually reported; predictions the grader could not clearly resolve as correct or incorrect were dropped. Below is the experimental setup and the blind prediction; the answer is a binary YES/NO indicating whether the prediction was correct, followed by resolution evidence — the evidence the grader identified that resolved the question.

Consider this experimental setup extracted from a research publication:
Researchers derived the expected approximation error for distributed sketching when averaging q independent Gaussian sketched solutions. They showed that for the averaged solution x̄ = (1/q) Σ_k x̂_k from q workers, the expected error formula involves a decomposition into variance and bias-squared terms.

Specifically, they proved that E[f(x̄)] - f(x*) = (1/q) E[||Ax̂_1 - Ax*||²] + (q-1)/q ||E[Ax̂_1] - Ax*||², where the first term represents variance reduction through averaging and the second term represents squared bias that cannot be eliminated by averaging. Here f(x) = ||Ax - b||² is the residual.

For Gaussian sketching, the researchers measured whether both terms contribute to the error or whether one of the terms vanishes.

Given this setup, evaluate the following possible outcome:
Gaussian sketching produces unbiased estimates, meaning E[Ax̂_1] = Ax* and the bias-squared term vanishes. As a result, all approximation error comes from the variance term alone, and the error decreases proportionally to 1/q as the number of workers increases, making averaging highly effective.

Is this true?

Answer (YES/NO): YES